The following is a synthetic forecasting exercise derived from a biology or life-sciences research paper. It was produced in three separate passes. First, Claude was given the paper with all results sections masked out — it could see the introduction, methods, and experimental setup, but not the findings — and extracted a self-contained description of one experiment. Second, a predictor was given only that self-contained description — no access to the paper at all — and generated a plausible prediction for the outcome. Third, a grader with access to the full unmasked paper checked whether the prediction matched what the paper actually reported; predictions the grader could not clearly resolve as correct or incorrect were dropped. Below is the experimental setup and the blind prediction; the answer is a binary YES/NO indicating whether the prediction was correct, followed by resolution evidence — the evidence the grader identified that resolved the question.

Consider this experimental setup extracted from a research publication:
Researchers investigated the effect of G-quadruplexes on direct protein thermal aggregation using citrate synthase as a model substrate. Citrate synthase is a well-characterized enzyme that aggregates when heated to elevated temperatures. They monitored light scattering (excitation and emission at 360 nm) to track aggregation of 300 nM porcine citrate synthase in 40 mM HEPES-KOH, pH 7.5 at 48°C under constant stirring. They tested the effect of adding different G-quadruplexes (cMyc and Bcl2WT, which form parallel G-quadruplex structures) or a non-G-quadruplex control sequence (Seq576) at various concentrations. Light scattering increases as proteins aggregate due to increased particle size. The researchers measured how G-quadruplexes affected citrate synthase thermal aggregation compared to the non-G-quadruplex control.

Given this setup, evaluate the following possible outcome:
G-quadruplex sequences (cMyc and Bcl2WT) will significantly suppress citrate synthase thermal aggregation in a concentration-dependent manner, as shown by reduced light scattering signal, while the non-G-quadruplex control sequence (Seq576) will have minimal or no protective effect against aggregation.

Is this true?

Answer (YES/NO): NO